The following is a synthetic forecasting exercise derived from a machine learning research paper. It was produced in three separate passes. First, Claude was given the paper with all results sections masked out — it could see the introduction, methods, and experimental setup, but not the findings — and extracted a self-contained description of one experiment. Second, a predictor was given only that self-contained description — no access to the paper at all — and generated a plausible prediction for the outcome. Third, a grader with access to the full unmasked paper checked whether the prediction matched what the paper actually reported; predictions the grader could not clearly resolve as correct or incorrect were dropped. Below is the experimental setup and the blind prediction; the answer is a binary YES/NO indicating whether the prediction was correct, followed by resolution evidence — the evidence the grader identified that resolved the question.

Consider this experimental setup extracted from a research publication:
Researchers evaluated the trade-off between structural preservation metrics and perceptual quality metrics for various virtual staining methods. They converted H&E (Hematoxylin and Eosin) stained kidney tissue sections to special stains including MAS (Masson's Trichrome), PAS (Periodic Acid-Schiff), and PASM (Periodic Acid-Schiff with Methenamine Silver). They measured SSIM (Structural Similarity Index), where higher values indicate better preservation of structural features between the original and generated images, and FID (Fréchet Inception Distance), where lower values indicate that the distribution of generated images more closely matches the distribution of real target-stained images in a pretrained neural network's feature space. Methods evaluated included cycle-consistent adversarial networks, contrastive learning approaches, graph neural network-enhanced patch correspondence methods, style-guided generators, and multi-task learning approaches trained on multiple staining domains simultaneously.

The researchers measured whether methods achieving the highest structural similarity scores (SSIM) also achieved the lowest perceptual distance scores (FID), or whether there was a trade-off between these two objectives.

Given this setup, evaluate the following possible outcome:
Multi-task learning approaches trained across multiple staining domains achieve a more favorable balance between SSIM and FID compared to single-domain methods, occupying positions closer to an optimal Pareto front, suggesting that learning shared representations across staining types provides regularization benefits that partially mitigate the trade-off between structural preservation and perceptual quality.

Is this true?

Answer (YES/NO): NO